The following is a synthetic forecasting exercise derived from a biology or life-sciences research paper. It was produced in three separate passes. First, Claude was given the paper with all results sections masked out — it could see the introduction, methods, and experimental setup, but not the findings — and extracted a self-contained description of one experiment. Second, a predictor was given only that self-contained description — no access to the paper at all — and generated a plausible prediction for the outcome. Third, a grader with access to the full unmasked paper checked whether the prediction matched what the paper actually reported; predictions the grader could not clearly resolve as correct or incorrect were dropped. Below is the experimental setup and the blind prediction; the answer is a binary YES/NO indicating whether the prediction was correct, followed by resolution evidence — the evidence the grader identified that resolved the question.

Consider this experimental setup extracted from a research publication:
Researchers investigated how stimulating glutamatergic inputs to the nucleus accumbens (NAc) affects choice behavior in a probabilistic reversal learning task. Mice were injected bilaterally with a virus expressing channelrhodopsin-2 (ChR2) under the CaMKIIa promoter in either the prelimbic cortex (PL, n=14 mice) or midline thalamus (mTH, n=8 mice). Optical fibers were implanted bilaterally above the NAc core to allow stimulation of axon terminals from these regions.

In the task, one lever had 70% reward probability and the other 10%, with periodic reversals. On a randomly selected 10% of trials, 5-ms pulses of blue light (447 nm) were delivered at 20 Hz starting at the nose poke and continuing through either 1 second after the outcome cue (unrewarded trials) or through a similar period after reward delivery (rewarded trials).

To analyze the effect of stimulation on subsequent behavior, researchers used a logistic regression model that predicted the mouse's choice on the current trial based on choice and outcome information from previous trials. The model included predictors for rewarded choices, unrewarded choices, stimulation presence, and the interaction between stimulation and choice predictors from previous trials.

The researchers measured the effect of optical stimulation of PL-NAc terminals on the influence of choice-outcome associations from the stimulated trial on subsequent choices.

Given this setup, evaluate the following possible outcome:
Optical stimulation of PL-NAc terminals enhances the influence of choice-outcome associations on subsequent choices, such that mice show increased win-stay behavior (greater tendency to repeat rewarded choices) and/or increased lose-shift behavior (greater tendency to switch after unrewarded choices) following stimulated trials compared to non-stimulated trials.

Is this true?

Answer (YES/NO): NO